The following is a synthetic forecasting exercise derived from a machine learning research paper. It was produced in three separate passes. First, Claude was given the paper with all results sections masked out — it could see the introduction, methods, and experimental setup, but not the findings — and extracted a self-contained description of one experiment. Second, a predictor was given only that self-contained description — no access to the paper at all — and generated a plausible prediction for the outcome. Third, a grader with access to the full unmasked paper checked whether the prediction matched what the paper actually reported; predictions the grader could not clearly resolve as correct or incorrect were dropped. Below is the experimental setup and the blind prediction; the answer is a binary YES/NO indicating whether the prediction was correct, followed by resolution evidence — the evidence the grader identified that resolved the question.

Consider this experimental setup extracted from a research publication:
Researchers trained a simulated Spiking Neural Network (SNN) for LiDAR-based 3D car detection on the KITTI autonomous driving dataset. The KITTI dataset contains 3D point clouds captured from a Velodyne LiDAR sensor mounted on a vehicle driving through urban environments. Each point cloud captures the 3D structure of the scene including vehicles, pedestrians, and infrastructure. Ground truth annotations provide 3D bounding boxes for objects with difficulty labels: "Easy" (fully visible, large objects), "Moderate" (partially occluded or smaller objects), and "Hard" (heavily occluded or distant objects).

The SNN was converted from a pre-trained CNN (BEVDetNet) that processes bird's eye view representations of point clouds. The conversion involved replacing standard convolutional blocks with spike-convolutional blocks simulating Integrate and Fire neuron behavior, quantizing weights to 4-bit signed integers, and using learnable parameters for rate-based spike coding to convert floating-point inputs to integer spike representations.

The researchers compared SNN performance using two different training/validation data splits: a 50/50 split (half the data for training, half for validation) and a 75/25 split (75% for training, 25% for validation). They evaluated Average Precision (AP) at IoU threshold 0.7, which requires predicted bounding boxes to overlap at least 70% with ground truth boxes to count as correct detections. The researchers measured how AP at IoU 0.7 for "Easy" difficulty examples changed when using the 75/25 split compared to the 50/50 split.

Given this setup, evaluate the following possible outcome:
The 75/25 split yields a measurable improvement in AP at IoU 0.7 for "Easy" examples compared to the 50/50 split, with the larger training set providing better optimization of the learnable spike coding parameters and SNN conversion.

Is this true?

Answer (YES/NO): YES